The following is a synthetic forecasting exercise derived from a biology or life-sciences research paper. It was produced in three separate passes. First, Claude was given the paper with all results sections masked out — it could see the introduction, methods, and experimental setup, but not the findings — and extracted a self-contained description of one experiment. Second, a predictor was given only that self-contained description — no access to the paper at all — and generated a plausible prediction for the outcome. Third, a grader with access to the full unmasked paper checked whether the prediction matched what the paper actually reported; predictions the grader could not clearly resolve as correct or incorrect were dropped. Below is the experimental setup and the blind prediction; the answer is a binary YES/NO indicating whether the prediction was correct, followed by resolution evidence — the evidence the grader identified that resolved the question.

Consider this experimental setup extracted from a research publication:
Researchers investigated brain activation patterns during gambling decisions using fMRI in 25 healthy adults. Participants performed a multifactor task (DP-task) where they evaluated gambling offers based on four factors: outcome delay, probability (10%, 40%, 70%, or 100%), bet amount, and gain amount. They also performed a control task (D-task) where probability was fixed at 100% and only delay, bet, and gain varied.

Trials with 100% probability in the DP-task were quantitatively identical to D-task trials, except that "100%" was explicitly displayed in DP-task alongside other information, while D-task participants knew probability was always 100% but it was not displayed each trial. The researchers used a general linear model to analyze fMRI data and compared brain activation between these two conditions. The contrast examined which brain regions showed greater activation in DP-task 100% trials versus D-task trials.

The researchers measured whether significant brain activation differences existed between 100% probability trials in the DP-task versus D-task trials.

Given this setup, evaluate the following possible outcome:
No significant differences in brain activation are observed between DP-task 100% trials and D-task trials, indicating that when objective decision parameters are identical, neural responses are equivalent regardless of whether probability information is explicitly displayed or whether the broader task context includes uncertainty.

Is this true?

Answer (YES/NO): NO